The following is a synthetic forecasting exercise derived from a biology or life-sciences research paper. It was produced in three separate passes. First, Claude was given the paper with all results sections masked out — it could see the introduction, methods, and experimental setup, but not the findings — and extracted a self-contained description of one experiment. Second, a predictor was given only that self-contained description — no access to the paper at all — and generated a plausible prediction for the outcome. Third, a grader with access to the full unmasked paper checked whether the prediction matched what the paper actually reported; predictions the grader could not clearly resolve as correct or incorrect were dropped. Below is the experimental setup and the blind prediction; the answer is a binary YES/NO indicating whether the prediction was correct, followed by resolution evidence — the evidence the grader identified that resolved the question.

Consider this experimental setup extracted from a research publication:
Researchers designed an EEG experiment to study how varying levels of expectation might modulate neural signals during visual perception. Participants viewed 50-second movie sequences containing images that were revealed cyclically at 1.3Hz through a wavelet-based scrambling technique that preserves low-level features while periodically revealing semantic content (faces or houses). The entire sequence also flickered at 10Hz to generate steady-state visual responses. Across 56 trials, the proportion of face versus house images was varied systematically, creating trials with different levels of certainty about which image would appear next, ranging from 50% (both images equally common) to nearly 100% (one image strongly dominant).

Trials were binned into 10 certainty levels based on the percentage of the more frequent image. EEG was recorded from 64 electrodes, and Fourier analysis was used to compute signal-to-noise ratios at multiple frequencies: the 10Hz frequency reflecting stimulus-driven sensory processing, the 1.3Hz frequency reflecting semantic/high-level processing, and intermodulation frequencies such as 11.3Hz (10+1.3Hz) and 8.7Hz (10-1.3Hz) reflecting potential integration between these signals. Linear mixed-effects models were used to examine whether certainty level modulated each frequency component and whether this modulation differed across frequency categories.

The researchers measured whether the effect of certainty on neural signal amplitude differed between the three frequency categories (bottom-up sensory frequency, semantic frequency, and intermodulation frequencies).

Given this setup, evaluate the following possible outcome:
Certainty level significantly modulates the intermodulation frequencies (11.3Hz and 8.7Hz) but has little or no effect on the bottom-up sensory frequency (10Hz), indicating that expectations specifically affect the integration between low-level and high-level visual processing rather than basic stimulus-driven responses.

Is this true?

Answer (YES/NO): NO